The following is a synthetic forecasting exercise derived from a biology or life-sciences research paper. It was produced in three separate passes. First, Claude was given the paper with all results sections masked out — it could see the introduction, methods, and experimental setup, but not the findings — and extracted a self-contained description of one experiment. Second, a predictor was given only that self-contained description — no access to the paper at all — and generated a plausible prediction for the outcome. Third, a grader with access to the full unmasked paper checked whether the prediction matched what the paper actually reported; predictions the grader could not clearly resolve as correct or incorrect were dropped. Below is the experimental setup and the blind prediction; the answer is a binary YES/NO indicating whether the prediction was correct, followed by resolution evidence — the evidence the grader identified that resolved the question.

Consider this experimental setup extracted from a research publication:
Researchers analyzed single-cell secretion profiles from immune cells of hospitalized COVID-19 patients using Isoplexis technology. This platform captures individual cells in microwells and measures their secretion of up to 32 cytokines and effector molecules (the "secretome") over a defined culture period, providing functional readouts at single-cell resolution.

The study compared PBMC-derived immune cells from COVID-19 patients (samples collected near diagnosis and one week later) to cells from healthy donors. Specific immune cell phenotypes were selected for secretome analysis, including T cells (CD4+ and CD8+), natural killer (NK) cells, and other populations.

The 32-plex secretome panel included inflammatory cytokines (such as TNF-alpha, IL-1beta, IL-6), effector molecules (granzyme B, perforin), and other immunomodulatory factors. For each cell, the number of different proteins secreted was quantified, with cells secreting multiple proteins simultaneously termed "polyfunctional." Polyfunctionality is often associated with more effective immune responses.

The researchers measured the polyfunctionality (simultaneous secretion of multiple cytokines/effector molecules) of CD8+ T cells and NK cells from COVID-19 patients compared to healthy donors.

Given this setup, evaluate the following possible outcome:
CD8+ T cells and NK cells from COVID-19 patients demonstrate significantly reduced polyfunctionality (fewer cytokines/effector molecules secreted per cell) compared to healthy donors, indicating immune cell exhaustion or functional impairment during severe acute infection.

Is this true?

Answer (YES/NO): NO